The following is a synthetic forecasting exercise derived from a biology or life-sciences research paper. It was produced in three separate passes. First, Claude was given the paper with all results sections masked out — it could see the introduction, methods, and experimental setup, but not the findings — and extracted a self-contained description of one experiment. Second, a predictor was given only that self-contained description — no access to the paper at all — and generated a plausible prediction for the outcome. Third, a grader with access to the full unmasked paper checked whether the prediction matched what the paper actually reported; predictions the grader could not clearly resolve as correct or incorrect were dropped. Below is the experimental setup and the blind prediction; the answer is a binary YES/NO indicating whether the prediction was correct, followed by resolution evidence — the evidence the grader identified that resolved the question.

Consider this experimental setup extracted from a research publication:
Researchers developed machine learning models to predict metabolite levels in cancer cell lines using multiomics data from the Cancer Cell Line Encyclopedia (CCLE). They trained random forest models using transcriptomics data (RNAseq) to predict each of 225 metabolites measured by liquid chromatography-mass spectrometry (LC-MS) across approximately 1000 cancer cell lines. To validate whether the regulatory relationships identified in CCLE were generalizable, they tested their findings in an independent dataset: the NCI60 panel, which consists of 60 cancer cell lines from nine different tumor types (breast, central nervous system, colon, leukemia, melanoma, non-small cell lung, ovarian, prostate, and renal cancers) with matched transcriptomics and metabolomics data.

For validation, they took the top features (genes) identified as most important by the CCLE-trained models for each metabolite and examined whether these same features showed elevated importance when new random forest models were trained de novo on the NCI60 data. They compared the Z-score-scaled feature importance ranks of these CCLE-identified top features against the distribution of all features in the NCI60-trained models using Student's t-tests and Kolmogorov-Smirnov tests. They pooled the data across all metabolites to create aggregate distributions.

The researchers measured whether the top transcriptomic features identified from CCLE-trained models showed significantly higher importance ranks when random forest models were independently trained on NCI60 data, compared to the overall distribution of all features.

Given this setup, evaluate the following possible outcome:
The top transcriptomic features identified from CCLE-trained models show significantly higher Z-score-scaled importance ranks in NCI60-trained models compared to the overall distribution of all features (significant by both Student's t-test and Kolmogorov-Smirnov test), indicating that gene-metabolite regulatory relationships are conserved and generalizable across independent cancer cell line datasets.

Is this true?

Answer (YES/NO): YES